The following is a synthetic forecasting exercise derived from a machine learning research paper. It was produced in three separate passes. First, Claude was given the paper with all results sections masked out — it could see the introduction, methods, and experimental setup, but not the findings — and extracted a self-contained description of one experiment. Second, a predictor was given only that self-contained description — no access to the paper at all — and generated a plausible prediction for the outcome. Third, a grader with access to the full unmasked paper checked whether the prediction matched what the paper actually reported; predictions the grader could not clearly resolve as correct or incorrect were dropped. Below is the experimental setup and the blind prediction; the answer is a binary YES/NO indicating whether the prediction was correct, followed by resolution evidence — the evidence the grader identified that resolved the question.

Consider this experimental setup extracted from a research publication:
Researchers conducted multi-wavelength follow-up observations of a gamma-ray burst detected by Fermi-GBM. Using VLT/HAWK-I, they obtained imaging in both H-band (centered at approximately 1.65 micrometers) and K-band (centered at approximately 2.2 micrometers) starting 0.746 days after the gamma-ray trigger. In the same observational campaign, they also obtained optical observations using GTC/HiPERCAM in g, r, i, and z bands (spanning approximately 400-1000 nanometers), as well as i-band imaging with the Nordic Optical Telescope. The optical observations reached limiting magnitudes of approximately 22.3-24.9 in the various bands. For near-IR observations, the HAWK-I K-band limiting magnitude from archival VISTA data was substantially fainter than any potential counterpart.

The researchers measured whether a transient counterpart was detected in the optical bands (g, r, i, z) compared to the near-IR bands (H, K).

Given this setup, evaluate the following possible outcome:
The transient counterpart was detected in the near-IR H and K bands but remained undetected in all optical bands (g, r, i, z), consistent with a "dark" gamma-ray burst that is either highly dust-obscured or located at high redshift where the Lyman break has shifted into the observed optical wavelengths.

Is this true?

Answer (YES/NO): YES